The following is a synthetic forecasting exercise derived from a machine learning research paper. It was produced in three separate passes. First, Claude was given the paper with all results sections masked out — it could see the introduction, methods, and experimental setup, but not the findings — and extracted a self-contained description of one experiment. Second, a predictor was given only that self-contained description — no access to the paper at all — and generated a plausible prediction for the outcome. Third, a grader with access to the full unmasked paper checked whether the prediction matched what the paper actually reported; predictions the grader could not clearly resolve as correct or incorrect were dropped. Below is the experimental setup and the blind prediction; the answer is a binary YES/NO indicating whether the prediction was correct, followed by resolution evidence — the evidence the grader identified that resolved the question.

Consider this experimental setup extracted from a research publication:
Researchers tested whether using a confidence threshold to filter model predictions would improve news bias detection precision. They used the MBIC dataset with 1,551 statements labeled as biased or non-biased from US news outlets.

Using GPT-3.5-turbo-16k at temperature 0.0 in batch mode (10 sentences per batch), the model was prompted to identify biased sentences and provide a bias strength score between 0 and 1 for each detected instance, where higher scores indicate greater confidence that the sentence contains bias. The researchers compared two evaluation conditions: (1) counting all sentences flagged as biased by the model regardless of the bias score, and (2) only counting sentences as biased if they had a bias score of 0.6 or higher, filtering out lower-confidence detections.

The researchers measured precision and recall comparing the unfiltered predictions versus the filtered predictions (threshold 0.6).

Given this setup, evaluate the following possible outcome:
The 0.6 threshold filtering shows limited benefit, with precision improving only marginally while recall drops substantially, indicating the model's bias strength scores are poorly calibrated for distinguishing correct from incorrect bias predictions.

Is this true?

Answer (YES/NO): NO